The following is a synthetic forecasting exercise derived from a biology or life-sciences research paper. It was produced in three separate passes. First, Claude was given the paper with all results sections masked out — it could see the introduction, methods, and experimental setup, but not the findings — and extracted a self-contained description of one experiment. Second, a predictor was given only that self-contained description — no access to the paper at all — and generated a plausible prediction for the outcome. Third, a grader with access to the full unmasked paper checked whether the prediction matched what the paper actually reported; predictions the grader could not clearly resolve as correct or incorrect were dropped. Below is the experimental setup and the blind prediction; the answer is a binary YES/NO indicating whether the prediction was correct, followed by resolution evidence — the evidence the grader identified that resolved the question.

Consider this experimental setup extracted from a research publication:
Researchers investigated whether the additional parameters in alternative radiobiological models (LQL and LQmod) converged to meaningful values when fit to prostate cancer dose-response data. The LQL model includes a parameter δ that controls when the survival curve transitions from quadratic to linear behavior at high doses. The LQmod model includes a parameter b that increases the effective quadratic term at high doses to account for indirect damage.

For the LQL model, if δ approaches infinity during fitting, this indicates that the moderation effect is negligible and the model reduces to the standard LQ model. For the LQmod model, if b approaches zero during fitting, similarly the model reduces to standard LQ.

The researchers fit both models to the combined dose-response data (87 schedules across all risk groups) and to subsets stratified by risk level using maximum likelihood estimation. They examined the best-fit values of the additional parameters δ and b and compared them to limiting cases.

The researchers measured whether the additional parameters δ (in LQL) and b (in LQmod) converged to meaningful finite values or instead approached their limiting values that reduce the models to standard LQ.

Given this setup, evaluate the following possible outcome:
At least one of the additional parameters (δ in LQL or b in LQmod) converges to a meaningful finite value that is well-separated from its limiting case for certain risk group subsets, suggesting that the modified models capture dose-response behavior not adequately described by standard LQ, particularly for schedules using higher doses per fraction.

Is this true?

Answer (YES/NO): YES